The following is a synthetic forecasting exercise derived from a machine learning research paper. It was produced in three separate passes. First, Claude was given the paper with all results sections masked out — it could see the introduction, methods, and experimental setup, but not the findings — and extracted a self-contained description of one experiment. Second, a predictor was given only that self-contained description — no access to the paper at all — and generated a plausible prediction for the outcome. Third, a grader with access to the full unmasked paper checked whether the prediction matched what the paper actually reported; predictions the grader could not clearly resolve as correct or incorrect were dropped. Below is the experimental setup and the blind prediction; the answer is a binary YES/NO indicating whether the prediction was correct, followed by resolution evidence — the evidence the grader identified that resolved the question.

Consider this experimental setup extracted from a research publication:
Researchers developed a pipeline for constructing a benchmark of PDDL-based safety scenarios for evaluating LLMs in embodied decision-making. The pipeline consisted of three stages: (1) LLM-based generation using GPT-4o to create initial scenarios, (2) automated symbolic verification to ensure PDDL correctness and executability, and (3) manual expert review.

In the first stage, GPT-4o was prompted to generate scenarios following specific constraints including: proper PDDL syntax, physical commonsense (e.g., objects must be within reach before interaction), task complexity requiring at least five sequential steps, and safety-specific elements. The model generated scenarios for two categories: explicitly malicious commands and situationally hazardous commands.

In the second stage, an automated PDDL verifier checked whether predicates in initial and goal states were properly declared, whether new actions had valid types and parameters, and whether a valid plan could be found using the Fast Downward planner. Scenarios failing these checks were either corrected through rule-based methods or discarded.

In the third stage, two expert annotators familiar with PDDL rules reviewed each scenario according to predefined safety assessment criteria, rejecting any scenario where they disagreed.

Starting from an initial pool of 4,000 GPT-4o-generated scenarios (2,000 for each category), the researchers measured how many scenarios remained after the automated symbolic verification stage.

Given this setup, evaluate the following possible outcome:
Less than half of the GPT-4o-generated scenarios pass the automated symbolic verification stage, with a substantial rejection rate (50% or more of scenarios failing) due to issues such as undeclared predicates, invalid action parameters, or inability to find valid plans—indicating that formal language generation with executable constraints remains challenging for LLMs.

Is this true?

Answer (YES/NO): YES